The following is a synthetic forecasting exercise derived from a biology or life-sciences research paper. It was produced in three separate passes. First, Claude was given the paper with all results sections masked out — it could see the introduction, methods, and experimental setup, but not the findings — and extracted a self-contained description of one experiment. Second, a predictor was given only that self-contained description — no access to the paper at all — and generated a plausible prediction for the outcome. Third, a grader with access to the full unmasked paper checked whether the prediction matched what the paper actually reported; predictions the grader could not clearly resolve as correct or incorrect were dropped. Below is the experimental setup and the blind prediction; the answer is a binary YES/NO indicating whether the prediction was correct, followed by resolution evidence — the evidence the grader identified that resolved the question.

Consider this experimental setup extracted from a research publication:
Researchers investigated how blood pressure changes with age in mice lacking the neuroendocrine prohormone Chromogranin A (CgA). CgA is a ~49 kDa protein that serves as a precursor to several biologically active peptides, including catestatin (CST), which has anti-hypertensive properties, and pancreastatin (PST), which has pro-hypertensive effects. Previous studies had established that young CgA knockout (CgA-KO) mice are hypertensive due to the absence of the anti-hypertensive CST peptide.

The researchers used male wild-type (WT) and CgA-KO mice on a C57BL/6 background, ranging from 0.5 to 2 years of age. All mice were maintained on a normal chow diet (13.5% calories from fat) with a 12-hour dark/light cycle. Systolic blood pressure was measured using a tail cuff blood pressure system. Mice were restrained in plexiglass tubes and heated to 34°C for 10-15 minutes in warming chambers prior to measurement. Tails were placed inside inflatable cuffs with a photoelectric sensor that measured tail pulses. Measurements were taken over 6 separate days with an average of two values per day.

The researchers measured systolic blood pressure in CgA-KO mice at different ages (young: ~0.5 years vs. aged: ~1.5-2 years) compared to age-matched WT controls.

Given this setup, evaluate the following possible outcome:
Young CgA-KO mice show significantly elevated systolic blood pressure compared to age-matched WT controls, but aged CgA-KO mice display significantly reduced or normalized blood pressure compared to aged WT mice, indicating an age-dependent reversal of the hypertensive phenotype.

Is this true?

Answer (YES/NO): YES